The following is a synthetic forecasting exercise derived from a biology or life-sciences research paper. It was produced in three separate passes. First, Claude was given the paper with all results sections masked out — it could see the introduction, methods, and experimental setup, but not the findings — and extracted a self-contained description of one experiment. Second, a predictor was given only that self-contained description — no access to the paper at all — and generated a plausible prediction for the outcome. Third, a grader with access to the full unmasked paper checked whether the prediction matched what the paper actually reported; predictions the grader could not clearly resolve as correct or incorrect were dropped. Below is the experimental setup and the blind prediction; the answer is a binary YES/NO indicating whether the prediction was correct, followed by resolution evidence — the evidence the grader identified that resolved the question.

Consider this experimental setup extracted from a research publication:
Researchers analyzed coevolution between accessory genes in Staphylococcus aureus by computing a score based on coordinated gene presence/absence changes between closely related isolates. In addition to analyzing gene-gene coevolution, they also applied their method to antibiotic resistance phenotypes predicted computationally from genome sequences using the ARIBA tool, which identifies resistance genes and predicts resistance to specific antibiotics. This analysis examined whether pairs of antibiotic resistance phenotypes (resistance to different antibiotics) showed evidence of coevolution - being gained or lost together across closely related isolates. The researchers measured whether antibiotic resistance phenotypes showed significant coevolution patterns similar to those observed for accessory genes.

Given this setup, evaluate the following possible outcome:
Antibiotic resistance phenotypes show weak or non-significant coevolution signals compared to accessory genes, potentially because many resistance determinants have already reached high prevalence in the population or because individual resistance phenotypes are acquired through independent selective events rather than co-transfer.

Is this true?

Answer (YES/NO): NO